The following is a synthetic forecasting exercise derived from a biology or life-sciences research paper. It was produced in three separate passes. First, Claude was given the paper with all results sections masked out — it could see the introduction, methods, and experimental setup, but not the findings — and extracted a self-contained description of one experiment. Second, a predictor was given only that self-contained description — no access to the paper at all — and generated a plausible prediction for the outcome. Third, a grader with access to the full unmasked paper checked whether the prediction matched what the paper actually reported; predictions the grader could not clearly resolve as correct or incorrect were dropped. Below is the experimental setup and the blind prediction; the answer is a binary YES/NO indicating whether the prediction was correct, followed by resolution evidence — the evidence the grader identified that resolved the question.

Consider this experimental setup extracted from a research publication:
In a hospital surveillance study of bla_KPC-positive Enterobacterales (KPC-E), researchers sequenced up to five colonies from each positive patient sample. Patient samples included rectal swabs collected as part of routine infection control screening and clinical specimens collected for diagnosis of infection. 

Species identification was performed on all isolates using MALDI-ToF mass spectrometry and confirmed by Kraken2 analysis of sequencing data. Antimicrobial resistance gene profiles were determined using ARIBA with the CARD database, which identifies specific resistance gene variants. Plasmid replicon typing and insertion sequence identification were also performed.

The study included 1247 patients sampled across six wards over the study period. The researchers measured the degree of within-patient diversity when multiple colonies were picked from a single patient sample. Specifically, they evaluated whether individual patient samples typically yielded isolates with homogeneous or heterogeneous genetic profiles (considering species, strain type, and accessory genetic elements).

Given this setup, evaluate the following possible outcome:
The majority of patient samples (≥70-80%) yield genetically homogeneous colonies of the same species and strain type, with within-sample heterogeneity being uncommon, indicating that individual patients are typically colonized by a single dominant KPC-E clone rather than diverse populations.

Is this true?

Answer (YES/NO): NO